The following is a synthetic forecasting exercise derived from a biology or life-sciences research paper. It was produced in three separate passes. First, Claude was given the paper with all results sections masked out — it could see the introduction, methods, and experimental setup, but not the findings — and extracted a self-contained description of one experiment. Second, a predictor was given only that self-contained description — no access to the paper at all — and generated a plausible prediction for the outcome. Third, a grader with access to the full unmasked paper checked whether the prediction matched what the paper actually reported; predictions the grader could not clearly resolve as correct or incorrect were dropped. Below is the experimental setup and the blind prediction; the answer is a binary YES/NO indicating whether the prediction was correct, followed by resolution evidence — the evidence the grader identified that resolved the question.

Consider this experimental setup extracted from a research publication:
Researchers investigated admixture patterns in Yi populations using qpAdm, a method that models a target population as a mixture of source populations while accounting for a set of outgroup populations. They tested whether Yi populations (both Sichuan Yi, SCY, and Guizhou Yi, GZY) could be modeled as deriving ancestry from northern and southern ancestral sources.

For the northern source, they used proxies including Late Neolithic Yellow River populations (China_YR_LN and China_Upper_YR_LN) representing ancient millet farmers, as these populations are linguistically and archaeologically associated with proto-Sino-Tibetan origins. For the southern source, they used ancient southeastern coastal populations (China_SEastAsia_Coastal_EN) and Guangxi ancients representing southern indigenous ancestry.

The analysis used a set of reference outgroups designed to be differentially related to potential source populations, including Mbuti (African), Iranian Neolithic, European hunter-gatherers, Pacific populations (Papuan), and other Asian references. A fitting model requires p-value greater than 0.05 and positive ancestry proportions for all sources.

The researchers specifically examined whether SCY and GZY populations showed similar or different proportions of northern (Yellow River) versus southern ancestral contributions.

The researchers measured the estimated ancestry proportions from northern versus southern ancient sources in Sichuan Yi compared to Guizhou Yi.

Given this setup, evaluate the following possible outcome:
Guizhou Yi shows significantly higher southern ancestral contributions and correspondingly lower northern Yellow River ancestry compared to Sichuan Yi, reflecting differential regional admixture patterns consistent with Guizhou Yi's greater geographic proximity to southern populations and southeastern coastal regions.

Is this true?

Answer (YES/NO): YES